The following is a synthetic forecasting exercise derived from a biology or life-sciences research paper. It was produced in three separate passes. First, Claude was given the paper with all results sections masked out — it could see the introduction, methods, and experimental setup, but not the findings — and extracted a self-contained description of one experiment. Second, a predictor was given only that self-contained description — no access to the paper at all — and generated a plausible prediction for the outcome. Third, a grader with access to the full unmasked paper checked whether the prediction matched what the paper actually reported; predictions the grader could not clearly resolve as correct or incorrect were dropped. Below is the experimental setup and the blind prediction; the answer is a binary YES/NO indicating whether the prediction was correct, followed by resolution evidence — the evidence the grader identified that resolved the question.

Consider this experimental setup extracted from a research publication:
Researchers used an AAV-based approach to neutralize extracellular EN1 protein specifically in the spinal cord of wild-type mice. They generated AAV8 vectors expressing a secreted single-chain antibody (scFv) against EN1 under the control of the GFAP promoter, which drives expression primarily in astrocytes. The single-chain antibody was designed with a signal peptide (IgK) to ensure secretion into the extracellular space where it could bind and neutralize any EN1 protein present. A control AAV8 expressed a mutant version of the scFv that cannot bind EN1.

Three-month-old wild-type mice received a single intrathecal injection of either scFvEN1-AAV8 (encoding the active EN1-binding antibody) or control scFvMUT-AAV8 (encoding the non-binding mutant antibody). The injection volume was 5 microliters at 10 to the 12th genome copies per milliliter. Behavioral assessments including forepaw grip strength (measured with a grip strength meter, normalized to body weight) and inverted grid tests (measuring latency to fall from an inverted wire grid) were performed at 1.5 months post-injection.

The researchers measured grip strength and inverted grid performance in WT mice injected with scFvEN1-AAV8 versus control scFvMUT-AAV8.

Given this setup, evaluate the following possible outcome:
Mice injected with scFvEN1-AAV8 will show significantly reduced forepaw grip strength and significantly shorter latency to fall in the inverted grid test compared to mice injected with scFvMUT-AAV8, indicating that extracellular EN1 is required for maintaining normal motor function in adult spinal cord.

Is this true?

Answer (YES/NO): YES